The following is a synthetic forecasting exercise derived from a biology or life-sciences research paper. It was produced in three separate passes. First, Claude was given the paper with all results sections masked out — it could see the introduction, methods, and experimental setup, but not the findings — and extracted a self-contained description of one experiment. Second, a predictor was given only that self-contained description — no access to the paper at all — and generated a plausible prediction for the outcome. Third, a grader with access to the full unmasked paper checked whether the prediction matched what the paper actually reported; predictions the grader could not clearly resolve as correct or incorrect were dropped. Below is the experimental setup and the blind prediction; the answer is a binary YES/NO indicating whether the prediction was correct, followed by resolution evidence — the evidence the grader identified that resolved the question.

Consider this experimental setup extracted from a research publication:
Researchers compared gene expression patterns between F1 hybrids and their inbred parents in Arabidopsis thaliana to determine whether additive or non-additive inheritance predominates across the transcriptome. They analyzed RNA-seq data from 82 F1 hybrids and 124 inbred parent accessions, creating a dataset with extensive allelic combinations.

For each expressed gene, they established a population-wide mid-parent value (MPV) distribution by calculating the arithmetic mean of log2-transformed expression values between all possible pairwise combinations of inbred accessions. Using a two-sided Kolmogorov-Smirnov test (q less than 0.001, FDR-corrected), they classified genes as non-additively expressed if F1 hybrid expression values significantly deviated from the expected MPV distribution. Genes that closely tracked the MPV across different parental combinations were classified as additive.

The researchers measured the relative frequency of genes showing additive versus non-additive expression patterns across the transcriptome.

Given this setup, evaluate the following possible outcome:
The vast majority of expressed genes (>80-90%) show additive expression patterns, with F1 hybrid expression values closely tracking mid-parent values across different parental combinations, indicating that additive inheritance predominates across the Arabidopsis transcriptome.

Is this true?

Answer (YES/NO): NO